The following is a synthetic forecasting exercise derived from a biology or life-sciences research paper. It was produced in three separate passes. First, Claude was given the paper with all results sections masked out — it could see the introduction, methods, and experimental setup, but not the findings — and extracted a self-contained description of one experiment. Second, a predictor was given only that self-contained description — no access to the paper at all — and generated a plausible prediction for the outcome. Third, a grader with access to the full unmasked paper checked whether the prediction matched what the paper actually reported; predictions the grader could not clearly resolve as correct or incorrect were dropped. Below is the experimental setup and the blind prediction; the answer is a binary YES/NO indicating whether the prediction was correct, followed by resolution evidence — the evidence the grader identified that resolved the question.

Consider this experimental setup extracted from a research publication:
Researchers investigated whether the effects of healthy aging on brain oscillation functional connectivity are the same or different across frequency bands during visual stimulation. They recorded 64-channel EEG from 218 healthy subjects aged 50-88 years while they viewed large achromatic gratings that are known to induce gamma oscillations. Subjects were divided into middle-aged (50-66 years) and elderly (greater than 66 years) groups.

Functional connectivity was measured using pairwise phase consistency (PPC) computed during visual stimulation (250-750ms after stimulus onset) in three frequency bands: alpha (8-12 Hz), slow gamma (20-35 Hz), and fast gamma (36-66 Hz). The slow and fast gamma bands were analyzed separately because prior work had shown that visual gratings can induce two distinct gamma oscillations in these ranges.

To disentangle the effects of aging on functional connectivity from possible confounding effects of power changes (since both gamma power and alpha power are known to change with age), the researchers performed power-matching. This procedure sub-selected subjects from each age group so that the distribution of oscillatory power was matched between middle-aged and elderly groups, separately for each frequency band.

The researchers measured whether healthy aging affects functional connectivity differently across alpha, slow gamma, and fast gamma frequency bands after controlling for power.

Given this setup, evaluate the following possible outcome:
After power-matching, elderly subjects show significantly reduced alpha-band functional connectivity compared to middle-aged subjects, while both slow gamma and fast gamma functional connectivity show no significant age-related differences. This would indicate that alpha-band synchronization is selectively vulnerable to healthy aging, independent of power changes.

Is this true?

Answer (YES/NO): NO